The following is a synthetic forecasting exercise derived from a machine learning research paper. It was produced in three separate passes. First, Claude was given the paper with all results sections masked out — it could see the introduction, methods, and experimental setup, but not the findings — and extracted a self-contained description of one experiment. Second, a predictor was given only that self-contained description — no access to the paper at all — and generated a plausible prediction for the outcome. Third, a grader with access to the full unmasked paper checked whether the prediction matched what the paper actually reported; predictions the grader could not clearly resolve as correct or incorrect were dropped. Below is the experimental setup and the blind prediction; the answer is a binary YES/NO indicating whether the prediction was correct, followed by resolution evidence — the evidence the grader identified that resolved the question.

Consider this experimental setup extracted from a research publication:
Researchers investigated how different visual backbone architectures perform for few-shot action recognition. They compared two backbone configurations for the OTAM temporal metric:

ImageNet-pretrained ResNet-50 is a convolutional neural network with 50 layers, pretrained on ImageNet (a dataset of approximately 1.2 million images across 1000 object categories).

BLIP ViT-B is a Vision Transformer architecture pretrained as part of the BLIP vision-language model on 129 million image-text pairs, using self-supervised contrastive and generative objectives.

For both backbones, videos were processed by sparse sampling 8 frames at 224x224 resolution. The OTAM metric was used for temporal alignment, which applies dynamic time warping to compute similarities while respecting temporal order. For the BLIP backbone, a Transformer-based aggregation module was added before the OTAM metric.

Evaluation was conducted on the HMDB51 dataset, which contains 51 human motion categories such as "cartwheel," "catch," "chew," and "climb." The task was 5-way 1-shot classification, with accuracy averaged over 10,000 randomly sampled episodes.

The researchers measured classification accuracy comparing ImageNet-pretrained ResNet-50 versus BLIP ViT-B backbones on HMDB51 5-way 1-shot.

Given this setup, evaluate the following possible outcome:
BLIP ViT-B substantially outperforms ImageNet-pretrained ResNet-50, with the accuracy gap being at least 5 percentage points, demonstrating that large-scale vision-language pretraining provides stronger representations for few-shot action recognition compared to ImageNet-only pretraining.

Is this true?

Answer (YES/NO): YES